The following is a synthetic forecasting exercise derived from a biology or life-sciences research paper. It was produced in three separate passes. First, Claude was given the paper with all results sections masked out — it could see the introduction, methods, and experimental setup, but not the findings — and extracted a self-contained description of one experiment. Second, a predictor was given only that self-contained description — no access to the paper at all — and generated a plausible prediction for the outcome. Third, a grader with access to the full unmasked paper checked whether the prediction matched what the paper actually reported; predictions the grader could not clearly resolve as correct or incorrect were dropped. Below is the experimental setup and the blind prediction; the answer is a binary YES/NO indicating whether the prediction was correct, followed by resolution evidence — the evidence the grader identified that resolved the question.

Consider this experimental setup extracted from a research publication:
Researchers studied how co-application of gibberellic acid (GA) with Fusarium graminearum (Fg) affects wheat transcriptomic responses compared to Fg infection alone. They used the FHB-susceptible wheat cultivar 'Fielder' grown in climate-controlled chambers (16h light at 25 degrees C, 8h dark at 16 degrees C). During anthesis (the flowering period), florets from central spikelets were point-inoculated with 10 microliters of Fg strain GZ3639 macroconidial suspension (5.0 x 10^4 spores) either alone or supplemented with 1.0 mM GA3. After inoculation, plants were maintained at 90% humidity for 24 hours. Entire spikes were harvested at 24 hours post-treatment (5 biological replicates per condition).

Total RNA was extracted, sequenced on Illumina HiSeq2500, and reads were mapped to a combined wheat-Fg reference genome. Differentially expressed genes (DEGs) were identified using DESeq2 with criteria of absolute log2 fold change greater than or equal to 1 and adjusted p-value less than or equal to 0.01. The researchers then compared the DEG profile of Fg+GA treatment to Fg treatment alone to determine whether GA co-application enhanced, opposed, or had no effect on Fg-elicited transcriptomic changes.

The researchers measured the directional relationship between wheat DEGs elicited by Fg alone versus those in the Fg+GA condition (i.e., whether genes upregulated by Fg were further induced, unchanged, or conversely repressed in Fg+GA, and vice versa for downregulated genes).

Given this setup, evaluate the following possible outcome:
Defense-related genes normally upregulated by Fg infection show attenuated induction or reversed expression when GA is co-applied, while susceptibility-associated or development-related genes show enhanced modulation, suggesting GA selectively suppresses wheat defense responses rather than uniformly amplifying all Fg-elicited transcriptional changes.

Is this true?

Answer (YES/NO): NO